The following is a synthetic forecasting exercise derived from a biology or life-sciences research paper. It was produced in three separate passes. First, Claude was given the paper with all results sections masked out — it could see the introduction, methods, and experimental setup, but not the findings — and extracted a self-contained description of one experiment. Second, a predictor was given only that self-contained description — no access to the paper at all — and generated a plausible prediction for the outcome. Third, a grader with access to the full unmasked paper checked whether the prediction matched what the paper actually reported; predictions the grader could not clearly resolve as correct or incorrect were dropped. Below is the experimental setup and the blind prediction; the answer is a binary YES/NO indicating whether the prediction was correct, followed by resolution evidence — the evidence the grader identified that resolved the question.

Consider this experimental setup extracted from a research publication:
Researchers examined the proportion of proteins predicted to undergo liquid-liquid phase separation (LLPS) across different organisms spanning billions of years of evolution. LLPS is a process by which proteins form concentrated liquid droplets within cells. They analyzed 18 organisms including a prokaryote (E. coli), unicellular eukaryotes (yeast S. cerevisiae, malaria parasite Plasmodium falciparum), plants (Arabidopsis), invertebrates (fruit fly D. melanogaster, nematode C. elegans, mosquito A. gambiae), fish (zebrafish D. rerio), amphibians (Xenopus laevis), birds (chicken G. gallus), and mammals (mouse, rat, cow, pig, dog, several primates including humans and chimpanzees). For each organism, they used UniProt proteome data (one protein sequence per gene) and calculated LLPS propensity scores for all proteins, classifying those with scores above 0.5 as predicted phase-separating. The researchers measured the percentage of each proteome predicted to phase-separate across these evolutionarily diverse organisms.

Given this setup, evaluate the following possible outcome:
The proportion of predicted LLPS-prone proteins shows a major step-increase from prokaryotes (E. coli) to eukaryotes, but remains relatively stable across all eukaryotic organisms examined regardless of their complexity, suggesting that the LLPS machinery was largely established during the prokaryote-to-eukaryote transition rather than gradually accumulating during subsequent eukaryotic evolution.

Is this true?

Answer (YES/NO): NO